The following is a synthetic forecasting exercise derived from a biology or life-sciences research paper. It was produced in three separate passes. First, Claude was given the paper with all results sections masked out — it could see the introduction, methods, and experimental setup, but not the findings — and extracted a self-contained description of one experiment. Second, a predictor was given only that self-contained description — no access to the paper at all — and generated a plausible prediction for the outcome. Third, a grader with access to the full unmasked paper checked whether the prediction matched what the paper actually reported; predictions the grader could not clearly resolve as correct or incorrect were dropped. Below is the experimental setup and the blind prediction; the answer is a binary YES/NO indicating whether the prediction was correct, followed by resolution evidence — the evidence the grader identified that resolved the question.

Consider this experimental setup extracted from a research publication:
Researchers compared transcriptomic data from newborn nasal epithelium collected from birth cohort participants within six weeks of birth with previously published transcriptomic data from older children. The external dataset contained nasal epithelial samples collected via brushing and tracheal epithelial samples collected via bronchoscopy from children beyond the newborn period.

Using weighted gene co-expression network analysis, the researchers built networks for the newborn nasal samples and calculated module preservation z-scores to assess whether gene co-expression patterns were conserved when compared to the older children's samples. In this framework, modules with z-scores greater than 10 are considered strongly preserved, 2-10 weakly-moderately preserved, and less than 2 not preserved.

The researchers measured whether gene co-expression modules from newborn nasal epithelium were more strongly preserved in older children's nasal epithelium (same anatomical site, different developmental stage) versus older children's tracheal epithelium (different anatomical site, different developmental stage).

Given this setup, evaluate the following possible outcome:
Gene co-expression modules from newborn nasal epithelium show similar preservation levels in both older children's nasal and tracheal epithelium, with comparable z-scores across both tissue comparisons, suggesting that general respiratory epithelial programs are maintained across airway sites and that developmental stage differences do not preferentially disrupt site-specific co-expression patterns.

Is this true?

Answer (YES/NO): YES